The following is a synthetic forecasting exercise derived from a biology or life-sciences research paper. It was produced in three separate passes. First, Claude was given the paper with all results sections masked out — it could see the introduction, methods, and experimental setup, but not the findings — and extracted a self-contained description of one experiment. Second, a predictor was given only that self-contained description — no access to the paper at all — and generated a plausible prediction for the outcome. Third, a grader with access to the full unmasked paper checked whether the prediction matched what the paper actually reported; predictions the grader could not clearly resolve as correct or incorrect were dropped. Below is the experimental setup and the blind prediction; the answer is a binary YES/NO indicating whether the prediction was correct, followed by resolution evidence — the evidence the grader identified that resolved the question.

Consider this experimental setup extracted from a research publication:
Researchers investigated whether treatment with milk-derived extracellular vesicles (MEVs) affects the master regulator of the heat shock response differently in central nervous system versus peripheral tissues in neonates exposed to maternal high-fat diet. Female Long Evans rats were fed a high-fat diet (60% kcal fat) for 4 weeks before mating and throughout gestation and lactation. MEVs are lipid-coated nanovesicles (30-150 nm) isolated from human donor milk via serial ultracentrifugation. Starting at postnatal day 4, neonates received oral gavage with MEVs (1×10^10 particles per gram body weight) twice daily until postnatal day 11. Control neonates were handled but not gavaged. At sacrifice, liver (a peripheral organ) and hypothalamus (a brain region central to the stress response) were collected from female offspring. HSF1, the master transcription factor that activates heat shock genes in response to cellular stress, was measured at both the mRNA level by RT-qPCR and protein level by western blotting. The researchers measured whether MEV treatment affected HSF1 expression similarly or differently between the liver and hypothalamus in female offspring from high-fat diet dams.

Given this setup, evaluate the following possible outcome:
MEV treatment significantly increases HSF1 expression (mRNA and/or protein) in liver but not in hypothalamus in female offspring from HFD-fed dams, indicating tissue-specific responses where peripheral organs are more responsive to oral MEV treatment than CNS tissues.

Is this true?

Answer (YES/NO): NO